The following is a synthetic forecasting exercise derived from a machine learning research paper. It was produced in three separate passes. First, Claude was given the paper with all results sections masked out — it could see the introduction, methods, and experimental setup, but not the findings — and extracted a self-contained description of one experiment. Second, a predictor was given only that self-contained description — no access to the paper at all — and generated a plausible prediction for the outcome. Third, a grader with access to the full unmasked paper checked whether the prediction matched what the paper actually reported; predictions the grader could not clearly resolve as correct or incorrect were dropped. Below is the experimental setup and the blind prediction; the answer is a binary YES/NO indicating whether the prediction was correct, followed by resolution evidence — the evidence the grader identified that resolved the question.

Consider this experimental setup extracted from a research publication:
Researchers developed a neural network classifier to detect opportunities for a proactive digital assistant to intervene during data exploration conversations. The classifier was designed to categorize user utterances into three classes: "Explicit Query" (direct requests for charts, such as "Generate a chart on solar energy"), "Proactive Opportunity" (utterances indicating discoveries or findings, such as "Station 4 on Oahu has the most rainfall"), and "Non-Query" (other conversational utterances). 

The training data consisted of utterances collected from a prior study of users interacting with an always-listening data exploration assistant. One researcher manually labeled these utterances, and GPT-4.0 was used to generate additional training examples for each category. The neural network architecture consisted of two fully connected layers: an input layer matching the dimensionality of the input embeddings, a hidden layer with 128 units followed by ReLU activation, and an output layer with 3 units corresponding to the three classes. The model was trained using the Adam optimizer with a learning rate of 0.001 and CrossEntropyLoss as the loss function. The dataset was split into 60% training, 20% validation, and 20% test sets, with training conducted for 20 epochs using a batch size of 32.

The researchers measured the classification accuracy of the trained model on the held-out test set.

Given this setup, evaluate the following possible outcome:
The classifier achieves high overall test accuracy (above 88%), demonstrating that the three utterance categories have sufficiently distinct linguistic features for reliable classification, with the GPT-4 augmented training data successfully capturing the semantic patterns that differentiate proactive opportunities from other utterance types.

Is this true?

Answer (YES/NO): YES